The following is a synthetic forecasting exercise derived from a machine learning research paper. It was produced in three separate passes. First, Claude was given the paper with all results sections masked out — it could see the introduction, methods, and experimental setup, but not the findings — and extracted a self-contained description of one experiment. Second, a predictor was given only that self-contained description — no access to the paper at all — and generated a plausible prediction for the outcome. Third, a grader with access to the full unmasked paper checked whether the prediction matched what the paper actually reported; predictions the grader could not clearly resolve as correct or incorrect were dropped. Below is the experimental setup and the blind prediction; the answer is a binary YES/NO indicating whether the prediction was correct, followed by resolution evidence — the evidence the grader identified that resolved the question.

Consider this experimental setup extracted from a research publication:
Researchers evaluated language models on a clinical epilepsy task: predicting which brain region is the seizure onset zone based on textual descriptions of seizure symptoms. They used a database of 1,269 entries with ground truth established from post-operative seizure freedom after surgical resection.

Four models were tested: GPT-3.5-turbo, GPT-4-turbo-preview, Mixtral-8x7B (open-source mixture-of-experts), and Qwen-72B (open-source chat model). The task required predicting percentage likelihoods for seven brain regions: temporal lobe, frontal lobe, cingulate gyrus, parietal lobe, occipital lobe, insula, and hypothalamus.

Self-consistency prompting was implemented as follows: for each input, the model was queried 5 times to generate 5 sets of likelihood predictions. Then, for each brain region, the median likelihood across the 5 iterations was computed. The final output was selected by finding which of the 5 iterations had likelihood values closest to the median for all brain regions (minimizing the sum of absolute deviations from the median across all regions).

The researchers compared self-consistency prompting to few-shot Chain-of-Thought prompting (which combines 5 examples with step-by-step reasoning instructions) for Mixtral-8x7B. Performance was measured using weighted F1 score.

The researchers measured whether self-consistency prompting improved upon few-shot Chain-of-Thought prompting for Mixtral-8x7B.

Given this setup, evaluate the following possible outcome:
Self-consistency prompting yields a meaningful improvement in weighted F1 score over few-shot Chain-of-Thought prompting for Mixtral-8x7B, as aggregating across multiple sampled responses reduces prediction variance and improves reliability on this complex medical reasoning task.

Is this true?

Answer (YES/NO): NO